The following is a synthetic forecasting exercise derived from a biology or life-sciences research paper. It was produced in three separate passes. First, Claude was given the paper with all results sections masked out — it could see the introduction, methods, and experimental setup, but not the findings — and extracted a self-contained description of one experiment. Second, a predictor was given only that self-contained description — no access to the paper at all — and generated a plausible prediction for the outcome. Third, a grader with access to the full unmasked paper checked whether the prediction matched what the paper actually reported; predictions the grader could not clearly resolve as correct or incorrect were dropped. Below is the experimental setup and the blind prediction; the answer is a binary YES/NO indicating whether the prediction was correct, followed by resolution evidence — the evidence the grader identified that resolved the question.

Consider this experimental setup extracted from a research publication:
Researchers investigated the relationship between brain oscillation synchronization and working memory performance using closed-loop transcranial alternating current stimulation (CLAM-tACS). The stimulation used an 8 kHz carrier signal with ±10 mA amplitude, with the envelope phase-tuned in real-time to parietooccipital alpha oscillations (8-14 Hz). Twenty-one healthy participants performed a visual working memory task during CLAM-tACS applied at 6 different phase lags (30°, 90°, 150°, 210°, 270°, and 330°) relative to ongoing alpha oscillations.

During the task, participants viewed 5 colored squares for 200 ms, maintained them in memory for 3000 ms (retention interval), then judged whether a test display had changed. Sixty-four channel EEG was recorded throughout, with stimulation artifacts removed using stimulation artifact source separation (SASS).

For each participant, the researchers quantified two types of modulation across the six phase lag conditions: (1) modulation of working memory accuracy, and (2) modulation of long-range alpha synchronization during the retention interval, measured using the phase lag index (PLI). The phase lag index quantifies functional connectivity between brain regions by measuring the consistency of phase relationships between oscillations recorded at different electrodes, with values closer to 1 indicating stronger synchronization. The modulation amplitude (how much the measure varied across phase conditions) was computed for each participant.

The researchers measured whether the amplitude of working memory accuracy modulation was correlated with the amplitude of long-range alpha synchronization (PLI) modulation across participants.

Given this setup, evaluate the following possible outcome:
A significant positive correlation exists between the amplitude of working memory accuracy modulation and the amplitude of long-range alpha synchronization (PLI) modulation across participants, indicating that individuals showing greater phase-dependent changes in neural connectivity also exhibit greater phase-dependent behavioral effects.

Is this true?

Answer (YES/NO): YES